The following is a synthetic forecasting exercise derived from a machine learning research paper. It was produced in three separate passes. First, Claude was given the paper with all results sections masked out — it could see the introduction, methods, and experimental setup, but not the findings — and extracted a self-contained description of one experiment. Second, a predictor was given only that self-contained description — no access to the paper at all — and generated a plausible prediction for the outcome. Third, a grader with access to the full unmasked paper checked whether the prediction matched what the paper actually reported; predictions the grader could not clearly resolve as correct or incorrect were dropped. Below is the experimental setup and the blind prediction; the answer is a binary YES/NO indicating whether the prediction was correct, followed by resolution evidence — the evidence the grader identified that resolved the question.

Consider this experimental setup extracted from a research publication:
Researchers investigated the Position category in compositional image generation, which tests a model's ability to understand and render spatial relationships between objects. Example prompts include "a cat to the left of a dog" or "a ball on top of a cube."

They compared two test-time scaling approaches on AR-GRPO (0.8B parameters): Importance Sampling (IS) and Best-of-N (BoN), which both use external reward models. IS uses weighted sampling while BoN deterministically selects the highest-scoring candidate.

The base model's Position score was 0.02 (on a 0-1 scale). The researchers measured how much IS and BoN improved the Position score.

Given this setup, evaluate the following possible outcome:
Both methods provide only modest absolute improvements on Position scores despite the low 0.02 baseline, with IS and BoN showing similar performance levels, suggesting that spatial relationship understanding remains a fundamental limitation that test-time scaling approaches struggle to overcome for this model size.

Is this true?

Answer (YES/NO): YES